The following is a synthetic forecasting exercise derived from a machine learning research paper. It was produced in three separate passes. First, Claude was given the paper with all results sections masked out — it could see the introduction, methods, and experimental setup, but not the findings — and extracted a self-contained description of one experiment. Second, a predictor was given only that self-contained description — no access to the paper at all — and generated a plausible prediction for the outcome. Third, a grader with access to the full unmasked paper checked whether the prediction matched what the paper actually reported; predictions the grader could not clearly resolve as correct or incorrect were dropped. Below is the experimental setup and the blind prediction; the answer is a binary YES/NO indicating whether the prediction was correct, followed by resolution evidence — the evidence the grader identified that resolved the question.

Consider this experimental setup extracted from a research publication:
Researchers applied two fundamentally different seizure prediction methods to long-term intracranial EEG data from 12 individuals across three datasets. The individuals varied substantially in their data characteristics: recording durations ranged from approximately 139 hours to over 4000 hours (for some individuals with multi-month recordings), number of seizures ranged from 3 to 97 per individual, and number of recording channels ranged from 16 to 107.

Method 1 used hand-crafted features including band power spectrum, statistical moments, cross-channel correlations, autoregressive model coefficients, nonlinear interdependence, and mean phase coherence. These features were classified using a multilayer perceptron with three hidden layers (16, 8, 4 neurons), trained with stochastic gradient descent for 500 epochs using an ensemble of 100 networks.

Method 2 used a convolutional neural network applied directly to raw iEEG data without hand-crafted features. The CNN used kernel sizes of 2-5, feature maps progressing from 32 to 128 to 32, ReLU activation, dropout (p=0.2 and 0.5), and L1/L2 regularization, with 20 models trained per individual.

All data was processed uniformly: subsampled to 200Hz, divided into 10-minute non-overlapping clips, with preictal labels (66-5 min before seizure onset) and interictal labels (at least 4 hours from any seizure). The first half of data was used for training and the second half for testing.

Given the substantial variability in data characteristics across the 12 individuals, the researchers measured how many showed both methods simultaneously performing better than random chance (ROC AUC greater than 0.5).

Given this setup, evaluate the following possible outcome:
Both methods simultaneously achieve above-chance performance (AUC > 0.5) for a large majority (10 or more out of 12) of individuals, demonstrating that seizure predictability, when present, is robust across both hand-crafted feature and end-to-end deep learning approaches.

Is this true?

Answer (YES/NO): NO